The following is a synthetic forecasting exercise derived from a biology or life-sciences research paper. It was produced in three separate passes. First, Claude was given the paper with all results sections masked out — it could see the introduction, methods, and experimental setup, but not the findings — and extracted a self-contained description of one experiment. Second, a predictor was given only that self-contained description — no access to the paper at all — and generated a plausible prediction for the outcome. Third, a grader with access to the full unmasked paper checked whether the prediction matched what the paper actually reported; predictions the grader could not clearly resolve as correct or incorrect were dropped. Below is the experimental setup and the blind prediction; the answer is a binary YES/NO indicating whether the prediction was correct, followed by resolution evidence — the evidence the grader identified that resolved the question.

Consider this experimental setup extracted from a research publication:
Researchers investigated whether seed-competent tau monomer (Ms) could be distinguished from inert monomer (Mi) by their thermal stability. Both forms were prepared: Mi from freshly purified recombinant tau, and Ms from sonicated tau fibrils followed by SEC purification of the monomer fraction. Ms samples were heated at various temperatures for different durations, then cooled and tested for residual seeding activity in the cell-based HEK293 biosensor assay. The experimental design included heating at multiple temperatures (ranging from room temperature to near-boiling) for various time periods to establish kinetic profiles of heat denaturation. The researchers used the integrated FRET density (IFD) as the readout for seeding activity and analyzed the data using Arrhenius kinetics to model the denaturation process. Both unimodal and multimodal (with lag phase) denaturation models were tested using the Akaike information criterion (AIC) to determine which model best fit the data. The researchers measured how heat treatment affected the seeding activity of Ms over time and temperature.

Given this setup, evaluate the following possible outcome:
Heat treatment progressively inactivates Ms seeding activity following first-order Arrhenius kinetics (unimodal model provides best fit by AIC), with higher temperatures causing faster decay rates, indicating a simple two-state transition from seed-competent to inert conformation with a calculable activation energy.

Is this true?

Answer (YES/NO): NO